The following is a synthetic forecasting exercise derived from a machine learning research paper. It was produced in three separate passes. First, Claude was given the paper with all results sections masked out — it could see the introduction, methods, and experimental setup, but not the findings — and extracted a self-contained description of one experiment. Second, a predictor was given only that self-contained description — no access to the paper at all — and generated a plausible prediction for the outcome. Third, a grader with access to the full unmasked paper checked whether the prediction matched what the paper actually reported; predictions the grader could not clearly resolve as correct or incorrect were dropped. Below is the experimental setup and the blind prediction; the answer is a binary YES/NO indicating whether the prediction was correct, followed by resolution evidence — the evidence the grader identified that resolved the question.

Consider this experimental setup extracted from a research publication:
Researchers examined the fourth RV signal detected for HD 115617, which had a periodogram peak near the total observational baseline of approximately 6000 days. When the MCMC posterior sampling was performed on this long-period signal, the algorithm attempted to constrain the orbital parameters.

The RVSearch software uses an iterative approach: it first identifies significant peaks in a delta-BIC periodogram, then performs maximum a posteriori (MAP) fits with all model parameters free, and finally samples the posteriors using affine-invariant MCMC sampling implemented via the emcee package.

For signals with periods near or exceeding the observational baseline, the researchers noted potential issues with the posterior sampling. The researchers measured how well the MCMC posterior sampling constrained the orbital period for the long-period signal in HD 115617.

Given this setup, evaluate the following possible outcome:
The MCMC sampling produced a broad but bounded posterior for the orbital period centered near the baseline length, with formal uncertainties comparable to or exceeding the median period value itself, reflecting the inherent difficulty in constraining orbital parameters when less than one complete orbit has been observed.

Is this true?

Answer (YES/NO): NO